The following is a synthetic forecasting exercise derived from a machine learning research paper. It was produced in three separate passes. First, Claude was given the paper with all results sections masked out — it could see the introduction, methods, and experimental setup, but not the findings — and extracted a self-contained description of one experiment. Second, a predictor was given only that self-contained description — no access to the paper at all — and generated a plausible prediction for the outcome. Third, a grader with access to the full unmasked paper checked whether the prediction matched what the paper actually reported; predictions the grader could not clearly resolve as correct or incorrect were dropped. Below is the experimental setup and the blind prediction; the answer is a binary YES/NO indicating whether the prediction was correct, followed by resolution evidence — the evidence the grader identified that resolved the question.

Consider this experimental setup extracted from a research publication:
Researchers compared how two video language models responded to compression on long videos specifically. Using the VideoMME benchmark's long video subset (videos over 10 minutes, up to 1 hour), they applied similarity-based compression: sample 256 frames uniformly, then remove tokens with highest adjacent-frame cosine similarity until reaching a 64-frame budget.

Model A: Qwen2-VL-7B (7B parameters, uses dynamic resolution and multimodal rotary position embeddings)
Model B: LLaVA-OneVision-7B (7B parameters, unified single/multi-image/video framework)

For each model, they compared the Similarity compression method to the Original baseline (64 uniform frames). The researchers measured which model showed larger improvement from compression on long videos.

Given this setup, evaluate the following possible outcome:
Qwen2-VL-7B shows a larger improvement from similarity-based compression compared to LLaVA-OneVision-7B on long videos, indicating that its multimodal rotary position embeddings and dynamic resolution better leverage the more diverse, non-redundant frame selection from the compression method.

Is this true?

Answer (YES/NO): NO